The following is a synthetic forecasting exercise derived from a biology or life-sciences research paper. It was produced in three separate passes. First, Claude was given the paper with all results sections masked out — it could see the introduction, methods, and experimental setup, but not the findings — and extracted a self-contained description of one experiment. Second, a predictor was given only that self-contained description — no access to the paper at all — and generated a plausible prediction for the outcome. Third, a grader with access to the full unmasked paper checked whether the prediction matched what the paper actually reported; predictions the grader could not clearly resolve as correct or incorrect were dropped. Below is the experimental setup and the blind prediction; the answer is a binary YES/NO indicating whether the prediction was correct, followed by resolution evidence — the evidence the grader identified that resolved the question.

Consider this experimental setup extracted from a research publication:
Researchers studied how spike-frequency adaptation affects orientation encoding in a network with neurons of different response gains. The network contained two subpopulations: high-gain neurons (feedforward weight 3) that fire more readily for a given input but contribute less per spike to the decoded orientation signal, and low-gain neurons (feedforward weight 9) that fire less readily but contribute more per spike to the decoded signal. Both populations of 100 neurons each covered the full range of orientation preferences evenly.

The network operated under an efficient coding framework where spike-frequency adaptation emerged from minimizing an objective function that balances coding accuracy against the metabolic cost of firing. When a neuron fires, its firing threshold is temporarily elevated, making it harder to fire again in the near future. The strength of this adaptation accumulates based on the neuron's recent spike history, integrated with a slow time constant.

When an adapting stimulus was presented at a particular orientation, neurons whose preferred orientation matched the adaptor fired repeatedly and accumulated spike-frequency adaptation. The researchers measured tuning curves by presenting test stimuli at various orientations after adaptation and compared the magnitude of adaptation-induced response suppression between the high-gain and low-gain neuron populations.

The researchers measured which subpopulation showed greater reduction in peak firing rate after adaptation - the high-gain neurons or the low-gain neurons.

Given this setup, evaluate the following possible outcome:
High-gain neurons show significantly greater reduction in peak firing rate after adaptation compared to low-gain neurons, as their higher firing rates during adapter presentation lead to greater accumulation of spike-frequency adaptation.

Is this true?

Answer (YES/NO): YES